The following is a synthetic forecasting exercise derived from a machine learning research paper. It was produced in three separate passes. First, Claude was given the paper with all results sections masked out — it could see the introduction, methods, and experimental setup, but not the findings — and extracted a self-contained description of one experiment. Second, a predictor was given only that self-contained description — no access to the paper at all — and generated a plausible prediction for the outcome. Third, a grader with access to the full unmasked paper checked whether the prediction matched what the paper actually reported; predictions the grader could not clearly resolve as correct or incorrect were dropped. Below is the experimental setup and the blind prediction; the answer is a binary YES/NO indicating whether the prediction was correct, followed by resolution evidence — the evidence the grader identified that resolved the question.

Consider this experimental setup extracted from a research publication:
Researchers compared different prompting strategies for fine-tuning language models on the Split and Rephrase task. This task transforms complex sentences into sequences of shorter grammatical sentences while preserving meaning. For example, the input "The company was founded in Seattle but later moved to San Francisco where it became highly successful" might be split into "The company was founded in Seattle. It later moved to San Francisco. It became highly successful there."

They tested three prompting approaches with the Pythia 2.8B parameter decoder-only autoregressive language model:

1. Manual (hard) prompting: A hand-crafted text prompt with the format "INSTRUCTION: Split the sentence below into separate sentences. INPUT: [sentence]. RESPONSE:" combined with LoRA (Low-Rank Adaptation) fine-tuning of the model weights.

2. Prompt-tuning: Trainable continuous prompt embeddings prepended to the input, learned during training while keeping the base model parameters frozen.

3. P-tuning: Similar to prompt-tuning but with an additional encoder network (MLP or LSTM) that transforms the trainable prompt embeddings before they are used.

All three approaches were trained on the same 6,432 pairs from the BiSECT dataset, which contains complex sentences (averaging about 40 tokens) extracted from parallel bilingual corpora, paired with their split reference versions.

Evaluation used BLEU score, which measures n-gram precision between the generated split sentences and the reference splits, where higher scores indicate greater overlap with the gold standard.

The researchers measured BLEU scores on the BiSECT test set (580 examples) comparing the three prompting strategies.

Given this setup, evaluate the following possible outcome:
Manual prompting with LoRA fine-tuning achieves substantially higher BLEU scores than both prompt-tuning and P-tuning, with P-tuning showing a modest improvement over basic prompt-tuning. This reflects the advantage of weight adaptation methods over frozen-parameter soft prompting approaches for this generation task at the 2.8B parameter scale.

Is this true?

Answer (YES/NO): NO